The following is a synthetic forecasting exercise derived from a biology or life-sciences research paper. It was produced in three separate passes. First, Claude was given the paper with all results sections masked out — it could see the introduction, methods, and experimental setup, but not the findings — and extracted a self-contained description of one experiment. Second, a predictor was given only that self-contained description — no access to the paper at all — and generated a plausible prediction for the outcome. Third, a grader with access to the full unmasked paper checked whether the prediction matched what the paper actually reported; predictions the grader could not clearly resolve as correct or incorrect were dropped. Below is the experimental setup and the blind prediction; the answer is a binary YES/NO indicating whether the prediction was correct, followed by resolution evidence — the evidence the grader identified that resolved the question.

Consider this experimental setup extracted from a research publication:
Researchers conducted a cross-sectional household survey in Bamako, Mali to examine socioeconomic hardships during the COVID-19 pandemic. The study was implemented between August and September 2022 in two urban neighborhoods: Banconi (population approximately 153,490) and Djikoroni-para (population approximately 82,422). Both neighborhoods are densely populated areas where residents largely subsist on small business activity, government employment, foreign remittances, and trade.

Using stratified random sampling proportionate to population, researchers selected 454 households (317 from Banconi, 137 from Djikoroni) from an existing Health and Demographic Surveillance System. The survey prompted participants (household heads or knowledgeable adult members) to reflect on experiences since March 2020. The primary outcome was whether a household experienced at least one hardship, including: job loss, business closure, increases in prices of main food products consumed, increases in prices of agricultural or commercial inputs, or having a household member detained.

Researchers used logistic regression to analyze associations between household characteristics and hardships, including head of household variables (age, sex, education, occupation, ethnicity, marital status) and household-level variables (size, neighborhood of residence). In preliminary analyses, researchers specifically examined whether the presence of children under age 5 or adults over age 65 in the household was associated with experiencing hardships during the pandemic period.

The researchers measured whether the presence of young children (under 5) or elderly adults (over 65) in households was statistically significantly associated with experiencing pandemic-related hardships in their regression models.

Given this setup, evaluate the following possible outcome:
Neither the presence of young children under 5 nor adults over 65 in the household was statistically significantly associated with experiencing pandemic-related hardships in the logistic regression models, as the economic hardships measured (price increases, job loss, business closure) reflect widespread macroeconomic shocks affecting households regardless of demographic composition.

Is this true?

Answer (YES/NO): YES